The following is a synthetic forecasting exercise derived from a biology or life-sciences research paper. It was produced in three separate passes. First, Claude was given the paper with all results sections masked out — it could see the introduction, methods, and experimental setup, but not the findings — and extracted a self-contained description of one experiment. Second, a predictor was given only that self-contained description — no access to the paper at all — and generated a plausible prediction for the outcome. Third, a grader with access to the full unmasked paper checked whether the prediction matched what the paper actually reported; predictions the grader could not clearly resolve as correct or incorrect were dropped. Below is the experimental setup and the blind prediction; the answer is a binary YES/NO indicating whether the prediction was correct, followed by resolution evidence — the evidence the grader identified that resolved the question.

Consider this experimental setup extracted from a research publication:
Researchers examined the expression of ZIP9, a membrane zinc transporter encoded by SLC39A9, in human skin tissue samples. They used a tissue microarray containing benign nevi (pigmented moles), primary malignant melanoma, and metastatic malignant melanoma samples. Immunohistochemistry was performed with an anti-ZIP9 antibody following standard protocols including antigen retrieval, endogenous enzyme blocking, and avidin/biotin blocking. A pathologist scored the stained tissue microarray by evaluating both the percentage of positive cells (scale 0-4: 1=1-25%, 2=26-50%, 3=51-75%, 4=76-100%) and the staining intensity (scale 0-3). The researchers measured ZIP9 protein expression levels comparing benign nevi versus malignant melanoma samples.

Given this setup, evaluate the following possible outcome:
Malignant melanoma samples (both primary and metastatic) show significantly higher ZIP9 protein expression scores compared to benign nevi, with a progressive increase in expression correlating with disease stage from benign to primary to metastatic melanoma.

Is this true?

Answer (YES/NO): YES